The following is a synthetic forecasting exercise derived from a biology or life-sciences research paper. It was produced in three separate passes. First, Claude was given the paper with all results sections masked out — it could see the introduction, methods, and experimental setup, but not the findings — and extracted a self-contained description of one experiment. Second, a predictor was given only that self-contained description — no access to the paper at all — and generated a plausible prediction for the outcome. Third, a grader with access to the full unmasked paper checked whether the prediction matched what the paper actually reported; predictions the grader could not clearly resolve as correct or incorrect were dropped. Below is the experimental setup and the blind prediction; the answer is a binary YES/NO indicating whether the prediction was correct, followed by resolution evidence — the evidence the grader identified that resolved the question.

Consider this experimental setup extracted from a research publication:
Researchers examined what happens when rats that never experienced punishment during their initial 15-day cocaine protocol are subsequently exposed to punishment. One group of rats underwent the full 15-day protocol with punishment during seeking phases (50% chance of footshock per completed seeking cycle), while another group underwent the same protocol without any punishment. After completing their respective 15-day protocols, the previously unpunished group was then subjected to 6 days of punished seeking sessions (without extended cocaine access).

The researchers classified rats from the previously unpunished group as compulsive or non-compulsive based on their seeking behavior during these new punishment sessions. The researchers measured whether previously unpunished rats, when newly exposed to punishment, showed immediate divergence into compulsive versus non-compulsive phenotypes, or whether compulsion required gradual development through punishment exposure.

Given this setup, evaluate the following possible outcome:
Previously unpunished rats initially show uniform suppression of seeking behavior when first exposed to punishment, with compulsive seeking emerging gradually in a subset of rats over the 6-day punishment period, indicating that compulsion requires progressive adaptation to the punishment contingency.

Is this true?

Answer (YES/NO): NO